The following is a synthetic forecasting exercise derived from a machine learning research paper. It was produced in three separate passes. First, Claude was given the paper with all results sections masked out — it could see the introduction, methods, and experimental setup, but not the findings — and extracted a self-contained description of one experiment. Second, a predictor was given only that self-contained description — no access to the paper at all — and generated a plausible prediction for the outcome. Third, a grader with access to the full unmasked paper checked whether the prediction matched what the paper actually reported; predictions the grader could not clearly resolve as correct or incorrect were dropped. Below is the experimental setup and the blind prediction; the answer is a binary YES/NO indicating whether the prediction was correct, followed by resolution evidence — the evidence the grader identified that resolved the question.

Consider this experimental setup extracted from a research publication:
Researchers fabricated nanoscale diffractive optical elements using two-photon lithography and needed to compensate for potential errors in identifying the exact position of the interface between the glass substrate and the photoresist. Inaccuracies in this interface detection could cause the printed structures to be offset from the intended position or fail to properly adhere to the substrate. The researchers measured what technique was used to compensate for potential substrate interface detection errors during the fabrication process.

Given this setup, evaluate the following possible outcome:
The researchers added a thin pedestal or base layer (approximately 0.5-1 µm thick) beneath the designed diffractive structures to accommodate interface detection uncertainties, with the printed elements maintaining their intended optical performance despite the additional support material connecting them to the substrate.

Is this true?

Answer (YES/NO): YES